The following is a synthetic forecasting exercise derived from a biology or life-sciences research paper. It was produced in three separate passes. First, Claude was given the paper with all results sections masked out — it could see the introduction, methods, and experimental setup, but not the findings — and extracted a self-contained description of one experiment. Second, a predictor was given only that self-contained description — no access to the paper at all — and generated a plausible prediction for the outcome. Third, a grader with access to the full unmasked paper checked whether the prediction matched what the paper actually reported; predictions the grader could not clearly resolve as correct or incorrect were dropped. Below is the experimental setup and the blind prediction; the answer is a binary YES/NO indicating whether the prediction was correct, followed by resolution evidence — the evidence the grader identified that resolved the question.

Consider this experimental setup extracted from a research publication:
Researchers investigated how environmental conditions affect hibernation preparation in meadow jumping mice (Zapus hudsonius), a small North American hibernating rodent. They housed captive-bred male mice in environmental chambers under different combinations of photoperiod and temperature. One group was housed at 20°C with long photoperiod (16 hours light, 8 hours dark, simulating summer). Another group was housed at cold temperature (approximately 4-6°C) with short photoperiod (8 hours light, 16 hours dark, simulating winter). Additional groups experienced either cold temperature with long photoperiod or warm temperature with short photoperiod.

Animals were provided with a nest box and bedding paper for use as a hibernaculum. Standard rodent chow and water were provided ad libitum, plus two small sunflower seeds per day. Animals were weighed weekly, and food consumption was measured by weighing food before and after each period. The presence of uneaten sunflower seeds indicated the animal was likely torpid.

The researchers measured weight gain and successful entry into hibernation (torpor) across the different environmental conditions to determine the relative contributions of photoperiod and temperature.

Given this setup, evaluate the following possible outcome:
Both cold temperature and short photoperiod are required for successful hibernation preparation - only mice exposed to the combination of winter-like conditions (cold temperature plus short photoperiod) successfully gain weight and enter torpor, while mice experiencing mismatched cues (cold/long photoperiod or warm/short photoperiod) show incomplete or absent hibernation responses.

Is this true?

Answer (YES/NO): NO